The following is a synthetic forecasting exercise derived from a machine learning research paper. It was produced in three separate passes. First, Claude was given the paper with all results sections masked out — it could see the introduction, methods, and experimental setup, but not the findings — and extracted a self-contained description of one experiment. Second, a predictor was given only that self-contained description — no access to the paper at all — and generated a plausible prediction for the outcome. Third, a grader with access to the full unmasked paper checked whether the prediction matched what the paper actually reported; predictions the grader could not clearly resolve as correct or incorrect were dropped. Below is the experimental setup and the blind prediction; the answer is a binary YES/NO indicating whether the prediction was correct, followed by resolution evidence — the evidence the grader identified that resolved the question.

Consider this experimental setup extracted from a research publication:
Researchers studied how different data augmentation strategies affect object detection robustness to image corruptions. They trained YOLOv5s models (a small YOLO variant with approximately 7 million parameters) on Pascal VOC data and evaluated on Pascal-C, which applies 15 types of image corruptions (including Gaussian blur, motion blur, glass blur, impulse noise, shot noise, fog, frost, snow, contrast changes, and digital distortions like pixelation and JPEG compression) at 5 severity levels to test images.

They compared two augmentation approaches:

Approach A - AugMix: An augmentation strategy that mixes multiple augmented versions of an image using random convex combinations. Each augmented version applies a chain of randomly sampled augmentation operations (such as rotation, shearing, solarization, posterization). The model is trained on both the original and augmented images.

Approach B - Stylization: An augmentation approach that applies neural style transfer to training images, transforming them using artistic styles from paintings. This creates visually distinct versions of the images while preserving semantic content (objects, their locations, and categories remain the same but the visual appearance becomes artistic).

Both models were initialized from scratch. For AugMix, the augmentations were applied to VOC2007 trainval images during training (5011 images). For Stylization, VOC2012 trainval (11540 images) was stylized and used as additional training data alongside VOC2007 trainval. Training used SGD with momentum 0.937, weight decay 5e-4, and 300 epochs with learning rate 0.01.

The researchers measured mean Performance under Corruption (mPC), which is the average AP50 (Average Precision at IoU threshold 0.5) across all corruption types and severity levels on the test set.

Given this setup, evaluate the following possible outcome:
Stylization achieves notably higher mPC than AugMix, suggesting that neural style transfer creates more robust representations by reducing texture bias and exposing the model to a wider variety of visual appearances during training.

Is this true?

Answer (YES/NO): YES